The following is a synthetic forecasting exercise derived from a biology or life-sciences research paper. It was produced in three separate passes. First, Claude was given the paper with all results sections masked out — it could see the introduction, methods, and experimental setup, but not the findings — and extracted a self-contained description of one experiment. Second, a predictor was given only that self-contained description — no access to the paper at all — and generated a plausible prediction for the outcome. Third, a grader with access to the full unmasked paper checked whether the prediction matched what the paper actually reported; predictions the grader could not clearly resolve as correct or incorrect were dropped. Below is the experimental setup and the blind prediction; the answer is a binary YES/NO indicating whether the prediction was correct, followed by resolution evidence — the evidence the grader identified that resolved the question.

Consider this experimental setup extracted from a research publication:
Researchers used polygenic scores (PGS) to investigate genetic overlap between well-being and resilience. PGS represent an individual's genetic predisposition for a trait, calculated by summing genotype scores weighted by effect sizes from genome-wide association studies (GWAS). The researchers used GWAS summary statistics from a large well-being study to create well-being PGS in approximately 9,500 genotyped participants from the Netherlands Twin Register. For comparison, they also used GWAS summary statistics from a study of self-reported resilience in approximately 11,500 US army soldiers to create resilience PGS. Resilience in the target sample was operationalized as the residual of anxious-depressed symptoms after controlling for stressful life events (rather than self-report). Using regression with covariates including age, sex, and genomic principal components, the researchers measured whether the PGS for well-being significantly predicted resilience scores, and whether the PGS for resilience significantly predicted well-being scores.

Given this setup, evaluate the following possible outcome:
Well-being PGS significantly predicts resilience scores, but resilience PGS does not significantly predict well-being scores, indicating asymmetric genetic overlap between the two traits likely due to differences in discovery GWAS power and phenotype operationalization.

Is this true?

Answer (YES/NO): YES